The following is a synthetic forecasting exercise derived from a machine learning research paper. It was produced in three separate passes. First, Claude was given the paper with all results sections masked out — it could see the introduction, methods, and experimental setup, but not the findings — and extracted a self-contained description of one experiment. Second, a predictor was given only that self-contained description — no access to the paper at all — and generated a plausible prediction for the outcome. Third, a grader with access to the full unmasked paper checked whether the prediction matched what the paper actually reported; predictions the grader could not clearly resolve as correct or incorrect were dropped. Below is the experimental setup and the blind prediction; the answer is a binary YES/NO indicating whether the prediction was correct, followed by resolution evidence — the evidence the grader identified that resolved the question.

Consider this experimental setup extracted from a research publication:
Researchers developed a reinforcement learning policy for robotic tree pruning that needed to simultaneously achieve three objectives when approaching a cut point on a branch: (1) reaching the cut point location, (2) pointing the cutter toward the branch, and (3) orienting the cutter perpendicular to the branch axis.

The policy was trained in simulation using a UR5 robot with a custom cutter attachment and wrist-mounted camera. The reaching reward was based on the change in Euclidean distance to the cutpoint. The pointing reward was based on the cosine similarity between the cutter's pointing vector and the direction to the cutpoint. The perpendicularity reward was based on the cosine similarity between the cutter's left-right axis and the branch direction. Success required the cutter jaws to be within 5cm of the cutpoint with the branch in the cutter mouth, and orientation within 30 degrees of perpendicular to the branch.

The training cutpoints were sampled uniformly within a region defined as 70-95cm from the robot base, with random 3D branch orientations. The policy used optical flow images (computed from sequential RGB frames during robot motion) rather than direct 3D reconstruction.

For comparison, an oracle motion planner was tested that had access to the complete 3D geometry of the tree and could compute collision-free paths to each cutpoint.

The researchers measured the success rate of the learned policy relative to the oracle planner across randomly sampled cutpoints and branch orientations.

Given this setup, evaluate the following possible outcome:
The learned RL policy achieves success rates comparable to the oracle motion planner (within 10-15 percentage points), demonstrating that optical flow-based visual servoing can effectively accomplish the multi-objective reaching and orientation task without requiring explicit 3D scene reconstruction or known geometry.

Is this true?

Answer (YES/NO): NO